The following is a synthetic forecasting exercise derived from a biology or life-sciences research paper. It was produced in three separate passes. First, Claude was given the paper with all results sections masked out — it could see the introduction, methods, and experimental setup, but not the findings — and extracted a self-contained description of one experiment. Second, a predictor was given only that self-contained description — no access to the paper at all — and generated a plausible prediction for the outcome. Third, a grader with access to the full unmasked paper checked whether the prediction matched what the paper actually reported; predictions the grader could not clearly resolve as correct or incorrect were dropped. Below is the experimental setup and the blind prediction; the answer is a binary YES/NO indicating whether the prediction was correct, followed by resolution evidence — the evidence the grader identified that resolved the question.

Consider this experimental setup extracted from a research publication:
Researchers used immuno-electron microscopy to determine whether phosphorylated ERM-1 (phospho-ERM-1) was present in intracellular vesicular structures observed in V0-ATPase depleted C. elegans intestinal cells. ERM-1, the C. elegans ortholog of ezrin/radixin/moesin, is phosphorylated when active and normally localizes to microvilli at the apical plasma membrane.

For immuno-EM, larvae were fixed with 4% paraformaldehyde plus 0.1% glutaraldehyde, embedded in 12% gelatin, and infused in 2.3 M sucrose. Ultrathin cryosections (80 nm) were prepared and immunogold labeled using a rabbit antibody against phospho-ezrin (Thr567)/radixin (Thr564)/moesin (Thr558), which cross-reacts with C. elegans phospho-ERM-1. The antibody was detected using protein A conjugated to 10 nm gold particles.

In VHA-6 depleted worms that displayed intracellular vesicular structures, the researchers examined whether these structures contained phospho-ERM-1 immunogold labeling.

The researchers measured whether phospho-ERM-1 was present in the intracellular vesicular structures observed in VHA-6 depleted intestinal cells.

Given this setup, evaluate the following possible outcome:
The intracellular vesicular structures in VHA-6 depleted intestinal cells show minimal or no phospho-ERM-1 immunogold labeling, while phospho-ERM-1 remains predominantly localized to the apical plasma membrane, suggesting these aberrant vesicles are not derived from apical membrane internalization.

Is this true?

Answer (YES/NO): NO